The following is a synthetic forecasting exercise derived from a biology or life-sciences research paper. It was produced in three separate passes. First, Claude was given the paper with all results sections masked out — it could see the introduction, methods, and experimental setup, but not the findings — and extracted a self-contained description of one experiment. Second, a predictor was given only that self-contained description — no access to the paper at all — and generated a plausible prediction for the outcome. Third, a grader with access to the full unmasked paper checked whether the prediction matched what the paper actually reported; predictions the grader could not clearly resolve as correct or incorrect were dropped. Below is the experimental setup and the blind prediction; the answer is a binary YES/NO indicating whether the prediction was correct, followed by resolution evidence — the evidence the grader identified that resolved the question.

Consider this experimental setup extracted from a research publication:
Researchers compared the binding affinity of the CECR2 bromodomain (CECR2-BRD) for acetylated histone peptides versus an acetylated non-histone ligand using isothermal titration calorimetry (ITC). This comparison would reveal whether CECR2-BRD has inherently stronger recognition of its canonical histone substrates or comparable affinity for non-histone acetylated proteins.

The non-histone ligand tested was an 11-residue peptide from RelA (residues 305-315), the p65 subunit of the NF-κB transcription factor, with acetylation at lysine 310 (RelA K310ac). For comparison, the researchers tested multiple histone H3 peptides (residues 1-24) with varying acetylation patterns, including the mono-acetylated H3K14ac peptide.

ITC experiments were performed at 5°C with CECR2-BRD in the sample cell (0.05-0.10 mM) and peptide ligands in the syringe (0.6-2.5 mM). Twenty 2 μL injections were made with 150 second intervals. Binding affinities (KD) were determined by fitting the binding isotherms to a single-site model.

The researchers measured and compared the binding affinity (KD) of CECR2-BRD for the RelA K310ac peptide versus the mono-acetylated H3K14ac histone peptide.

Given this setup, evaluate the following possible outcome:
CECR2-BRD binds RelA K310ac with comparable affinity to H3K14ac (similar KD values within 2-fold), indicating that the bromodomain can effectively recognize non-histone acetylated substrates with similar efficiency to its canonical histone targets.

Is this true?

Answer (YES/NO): NO